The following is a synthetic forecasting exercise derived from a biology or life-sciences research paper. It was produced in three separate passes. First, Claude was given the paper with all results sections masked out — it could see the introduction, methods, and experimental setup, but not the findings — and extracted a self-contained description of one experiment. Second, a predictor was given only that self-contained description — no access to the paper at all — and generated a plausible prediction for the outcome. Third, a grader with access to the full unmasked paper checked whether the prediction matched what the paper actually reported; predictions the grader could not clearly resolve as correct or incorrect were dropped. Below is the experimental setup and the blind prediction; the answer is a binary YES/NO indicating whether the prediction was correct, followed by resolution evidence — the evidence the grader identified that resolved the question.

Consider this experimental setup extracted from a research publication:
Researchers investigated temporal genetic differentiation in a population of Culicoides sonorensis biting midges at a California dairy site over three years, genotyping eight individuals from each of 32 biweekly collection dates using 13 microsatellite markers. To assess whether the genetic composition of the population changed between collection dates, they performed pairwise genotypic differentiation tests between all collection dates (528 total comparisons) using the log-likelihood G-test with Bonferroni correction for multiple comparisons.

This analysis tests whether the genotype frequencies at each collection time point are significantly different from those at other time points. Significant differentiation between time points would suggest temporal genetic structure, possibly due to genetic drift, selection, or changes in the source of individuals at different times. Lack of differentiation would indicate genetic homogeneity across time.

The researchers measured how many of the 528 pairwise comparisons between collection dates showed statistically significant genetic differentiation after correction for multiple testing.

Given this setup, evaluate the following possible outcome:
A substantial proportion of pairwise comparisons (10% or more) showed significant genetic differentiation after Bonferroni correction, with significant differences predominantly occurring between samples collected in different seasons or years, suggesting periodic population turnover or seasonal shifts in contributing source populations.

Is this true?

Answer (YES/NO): NO